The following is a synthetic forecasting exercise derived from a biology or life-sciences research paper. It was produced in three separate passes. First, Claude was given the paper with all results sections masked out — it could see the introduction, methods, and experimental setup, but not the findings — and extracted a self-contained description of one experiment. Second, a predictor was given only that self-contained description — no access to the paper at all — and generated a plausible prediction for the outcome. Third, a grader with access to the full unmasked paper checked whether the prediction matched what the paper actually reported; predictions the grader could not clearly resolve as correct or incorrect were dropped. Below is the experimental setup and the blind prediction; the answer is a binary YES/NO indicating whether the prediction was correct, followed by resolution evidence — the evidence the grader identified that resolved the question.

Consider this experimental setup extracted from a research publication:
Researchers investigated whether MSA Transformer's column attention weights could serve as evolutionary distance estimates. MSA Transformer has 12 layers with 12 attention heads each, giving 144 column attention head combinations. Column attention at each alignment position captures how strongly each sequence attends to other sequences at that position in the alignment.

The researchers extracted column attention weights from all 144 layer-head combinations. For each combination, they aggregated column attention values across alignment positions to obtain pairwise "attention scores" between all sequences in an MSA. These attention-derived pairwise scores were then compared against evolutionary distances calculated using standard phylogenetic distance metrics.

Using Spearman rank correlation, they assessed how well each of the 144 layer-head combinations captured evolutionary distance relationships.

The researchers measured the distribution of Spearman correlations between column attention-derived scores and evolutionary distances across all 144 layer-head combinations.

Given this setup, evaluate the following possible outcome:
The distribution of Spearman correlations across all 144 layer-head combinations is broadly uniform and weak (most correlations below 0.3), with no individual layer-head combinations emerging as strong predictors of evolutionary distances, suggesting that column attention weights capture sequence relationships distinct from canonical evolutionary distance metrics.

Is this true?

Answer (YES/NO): NO